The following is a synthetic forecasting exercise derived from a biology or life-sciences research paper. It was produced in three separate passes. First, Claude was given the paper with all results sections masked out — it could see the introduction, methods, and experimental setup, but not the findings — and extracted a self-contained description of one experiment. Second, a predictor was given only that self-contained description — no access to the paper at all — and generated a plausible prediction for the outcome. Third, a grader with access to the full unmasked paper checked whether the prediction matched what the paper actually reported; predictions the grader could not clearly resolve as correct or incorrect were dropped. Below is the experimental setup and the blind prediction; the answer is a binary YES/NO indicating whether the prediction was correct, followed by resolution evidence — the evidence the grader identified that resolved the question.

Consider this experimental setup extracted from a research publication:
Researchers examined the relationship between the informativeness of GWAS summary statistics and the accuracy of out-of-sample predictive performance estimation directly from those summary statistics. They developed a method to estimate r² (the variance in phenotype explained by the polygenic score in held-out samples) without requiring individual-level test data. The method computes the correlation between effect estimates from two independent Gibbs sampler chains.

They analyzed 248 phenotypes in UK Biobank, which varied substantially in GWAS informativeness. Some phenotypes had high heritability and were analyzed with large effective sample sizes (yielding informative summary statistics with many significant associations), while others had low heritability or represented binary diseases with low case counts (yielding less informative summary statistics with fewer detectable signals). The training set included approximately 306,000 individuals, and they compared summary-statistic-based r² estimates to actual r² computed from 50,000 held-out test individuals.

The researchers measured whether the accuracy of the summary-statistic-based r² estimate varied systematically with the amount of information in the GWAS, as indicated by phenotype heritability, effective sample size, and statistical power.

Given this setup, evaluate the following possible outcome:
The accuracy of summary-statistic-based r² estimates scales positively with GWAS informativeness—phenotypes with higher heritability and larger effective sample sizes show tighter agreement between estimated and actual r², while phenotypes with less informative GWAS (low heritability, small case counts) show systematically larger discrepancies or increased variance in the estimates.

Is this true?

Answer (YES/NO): NO